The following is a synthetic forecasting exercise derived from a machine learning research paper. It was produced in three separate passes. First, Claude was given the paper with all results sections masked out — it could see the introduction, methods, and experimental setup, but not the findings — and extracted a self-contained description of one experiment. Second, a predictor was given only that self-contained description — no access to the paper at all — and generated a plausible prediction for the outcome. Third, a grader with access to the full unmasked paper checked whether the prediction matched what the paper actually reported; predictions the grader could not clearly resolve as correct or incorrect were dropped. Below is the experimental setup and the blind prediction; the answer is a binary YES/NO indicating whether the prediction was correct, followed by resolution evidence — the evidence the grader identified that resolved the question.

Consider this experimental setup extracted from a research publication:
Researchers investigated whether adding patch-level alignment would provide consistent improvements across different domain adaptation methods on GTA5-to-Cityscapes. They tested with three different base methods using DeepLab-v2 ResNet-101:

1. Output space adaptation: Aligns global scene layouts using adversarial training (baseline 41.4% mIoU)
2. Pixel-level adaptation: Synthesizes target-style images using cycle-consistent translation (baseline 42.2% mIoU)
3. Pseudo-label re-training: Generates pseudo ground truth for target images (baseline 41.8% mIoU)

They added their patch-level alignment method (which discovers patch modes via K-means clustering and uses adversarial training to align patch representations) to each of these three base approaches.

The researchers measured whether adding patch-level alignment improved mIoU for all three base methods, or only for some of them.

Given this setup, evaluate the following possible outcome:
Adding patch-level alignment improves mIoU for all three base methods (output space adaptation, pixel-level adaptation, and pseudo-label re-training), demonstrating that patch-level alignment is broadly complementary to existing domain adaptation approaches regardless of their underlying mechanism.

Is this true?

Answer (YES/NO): YES